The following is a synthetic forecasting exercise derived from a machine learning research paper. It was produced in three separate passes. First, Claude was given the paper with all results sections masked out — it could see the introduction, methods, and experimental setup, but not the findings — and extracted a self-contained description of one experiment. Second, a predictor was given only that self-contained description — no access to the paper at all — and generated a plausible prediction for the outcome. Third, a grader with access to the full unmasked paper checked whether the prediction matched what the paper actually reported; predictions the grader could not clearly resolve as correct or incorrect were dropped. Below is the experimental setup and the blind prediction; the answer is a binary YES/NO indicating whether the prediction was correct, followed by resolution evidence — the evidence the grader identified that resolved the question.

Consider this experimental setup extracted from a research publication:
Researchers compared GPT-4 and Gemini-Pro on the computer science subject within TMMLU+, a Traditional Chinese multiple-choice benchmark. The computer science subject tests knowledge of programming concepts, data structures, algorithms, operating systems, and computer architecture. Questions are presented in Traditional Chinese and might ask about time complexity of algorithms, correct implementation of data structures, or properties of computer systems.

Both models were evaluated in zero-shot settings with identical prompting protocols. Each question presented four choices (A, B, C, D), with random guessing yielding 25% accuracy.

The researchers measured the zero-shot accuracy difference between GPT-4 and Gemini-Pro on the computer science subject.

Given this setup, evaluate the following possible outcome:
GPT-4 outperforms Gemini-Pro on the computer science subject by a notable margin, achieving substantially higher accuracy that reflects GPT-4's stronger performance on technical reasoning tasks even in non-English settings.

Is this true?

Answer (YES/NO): YES